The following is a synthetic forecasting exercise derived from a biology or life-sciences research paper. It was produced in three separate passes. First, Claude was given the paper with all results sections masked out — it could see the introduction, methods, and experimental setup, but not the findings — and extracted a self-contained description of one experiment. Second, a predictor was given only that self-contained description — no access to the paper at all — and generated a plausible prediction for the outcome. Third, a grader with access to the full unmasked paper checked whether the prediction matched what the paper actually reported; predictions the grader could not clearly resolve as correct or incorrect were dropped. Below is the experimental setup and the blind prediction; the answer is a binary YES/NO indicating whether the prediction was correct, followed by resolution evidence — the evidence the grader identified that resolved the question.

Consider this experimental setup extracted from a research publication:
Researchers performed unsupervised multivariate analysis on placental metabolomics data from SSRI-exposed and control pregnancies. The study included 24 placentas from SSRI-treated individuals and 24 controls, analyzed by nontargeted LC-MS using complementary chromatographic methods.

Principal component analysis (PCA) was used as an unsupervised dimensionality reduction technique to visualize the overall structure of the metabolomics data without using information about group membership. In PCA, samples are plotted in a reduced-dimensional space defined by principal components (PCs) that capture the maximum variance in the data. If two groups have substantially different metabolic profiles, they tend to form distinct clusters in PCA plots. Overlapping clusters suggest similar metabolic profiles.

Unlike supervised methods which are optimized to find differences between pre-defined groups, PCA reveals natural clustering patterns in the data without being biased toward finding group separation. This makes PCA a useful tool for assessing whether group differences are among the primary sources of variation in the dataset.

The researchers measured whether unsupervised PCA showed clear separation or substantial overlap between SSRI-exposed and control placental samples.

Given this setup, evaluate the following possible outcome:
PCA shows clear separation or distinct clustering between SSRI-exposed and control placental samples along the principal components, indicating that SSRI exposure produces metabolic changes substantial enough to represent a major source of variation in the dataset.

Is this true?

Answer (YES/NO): NO